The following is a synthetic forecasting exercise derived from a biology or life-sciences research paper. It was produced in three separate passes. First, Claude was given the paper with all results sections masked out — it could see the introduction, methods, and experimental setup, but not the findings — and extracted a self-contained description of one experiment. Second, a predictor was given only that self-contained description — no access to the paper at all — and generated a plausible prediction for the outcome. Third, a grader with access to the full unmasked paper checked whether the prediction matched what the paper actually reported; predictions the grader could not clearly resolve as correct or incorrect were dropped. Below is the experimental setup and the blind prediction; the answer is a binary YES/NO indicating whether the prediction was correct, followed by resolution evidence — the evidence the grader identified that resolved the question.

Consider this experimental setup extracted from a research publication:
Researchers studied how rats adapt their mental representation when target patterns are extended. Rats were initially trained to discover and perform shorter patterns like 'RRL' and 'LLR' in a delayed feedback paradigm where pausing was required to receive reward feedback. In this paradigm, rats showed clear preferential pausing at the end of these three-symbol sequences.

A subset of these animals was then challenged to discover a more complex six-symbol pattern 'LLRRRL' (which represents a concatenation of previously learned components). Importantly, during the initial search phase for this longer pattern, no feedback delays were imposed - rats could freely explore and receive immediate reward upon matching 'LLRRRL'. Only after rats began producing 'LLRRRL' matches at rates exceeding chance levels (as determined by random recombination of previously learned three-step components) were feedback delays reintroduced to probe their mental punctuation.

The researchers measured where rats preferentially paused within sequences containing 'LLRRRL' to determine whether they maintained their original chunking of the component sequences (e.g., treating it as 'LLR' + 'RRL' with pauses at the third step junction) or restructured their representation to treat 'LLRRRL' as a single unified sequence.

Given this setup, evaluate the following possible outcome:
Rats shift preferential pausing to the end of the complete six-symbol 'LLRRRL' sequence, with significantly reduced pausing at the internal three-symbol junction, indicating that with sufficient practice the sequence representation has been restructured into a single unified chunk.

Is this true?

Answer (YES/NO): YES